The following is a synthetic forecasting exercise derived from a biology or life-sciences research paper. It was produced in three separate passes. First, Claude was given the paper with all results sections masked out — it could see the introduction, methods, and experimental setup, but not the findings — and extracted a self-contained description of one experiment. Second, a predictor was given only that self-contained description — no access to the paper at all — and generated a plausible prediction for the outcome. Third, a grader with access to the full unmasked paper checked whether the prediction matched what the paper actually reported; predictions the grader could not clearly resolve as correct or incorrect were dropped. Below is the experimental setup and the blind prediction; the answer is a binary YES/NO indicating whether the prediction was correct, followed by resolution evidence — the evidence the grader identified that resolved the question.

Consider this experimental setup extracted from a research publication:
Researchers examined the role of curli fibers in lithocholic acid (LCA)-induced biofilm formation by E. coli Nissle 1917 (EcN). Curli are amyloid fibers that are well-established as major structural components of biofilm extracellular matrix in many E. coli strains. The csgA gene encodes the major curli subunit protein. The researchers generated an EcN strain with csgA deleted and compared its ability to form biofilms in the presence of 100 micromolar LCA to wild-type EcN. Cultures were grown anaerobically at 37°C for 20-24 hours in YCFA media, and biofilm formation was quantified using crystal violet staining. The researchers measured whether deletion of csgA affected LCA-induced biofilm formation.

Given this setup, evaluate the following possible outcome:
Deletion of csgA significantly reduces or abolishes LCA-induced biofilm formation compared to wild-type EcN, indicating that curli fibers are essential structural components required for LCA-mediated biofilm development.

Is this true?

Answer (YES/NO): NO